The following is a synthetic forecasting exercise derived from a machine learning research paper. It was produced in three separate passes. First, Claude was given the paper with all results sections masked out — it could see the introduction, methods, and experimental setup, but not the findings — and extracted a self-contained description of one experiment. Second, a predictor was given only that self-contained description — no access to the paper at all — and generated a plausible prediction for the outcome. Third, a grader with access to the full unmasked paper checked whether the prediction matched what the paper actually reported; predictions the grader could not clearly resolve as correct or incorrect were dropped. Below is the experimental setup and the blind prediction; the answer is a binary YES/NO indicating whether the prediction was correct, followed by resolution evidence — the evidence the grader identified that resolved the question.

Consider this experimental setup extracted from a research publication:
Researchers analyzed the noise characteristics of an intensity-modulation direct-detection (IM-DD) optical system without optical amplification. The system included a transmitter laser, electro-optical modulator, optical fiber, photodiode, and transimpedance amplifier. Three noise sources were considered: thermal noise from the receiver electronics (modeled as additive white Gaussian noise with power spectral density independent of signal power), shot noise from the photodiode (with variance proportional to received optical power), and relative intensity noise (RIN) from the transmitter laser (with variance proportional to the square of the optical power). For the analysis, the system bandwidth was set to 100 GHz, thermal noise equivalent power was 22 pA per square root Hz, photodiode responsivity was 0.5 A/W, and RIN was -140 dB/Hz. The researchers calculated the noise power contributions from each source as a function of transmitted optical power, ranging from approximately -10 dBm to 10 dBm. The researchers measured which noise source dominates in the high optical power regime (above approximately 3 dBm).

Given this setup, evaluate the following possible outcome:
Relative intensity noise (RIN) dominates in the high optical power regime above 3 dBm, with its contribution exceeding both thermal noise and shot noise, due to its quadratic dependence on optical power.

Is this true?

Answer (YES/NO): YES